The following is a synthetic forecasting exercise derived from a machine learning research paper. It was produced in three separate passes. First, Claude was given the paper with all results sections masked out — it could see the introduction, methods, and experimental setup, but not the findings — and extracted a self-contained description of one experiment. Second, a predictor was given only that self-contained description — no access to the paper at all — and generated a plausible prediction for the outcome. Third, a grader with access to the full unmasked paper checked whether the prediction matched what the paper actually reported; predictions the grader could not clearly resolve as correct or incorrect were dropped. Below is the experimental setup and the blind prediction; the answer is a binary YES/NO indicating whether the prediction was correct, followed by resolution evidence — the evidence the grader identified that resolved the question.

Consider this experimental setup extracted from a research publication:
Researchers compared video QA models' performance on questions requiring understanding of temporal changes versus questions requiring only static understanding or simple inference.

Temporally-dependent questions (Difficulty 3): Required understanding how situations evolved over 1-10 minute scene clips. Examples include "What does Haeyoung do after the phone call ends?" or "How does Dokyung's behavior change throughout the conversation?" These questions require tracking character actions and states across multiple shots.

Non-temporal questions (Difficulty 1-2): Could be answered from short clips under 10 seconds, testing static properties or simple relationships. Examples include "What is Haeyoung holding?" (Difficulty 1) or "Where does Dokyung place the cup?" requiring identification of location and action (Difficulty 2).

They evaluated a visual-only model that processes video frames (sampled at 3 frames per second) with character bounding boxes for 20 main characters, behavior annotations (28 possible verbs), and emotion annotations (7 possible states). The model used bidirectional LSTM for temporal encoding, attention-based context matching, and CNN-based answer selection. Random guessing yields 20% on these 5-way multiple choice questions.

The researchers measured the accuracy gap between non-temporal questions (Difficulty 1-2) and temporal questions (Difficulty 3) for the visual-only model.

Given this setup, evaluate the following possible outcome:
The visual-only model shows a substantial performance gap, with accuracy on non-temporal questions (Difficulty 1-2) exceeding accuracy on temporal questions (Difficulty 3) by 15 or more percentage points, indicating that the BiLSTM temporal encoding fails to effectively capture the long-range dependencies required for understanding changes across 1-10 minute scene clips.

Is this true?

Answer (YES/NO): YES